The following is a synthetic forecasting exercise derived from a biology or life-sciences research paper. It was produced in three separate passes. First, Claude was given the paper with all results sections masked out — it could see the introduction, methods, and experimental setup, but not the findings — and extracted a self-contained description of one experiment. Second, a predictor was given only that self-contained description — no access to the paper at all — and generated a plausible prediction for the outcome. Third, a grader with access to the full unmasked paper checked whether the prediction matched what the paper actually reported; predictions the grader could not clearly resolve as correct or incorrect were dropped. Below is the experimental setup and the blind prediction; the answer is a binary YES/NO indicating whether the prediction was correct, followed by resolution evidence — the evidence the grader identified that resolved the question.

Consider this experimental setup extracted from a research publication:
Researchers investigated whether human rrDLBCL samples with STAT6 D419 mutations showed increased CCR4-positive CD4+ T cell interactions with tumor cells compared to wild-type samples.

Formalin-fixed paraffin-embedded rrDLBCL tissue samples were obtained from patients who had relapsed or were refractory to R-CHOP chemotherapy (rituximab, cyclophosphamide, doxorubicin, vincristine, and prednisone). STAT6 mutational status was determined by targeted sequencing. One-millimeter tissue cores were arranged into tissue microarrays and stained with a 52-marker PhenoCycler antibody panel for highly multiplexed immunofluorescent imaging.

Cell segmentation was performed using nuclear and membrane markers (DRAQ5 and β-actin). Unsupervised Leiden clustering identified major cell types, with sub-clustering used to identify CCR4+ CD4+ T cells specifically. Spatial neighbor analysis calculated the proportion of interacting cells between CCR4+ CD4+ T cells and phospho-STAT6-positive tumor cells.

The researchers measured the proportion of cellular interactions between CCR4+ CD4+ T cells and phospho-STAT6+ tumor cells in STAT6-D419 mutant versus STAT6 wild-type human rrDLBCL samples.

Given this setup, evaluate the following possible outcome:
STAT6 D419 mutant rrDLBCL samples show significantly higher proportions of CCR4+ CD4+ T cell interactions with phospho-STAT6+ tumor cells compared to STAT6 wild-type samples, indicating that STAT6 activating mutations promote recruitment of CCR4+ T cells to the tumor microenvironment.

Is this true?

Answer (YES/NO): NO